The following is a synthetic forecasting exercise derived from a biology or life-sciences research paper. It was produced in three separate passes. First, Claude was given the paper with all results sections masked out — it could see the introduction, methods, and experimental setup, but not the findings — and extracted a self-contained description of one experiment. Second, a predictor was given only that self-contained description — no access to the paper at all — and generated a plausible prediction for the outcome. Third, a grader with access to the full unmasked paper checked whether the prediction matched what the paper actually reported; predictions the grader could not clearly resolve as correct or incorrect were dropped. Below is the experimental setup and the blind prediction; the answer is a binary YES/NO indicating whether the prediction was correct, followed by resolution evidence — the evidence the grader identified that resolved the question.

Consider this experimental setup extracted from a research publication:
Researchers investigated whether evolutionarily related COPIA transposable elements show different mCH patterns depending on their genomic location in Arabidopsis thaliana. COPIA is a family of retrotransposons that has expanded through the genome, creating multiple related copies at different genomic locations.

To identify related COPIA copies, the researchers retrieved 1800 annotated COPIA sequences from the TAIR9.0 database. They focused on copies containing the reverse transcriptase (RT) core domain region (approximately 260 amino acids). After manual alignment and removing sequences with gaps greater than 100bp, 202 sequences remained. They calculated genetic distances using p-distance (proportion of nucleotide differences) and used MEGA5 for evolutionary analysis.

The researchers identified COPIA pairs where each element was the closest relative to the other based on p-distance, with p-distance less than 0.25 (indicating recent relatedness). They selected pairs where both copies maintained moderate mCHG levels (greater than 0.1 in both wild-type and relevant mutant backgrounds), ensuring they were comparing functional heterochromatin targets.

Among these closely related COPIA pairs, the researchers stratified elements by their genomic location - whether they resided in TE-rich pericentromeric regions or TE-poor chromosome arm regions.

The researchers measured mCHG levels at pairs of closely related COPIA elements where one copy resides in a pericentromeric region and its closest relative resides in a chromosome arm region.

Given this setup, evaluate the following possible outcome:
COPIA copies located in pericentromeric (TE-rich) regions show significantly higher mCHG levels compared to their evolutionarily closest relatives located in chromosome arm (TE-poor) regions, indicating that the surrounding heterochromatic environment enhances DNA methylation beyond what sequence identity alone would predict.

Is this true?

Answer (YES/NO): YES